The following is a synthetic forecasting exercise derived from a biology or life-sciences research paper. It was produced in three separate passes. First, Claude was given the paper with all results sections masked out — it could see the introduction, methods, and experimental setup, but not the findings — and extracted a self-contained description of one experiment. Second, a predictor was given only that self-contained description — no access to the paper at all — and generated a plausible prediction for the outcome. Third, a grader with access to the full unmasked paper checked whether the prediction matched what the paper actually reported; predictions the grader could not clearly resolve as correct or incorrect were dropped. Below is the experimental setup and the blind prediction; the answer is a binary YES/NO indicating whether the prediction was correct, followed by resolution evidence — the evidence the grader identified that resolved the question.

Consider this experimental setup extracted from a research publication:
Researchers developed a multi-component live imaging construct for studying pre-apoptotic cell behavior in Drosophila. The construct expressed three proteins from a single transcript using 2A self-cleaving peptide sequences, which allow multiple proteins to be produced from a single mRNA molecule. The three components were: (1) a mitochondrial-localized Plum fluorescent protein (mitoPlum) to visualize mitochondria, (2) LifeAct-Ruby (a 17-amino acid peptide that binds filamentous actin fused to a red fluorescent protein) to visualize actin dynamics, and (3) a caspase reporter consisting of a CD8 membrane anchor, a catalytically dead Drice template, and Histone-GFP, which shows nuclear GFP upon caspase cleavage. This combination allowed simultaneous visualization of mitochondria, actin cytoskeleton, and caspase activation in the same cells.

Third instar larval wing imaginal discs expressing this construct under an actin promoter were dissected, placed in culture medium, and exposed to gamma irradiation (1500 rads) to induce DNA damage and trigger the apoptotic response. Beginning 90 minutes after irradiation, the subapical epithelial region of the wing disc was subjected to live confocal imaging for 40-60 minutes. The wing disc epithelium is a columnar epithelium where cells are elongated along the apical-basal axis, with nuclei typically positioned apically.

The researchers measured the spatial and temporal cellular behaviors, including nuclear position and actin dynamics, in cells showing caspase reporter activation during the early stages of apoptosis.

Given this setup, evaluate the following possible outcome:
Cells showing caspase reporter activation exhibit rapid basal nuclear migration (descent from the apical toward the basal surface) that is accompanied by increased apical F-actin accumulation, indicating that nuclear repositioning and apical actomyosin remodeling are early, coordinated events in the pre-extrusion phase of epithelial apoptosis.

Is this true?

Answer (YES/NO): NO